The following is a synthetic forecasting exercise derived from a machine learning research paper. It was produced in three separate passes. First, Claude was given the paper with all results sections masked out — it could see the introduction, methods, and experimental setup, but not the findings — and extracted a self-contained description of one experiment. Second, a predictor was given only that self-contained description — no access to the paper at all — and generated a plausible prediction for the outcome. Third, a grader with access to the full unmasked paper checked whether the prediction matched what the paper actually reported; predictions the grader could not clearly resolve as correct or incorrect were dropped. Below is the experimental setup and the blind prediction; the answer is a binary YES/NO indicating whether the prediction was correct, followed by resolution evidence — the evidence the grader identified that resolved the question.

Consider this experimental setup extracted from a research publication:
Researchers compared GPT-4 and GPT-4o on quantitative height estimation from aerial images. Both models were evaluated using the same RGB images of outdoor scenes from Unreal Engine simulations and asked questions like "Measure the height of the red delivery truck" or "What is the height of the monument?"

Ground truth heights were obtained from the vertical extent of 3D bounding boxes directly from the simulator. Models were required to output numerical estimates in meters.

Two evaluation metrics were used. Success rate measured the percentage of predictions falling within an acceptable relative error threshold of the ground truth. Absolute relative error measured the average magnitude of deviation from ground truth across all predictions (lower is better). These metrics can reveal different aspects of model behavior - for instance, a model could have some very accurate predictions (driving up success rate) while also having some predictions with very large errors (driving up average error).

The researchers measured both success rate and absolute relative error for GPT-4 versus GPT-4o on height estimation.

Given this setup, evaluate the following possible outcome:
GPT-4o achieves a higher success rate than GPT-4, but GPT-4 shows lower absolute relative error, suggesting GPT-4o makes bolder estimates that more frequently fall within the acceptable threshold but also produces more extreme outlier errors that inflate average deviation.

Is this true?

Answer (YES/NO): NO